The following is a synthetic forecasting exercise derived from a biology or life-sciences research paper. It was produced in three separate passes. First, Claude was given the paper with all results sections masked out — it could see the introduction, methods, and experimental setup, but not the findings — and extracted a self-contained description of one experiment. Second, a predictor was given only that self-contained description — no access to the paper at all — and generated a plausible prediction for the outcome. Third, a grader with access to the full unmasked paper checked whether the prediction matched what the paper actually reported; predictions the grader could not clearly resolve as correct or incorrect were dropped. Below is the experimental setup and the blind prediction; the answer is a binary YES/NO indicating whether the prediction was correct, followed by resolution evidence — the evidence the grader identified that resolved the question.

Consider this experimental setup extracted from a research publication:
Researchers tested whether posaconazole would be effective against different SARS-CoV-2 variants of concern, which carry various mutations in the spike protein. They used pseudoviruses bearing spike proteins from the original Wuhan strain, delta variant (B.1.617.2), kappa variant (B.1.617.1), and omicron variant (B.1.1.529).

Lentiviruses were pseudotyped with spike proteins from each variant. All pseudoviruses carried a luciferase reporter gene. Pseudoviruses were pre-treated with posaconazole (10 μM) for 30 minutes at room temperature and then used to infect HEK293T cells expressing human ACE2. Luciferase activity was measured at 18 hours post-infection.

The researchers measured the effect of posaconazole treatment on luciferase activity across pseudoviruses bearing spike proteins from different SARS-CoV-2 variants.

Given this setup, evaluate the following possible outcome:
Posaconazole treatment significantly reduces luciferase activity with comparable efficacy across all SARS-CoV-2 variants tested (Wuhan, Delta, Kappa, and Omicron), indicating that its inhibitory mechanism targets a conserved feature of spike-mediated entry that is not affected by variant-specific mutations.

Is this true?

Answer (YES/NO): YES